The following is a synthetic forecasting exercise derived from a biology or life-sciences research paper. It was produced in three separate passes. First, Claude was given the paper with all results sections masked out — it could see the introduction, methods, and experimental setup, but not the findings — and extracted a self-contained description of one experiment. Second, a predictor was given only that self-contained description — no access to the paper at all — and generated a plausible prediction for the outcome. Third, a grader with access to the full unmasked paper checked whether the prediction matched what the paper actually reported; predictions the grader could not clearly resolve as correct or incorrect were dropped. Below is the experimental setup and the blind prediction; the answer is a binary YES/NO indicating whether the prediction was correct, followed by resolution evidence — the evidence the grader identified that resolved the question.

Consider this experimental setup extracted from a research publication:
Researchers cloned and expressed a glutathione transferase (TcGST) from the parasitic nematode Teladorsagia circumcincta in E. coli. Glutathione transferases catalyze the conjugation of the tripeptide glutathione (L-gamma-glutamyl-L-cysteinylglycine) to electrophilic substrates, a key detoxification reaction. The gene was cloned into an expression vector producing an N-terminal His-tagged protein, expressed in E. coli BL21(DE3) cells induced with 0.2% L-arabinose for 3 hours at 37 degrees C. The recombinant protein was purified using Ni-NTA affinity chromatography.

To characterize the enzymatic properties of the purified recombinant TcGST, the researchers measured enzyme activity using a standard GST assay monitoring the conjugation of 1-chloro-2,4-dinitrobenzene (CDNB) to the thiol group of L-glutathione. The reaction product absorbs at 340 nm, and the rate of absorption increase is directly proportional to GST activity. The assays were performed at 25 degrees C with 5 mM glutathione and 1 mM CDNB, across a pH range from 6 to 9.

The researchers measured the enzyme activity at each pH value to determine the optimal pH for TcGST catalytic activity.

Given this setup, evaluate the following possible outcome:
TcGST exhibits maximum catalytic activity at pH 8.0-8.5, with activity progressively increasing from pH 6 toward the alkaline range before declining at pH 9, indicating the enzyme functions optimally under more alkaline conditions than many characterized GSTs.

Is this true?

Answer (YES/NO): NO